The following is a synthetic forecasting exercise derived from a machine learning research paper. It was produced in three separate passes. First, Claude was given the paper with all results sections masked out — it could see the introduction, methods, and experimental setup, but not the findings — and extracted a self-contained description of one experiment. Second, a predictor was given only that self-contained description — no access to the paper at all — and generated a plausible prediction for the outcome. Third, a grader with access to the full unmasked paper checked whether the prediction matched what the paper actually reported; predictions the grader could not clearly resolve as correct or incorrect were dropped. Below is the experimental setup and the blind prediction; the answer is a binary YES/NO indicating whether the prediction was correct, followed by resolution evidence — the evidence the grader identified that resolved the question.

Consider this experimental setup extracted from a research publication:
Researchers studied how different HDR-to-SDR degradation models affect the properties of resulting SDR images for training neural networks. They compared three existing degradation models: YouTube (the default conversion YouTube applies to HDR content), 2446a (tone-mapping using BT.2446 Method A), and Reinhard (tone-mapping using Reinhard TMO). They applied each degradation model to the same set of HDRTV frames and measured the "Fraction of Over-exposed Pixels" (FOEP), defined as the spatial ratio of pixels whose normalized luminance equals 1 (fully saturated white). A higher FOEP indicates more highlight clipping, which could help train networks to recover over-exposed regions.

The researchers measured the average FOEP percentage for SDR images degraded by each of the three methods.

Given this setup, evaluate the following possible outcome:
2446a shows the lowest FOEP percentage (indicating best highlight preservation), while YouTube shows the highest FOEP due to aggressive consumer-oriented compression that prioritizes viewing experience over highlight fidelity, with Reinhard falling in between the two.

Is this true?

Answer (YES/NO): YES